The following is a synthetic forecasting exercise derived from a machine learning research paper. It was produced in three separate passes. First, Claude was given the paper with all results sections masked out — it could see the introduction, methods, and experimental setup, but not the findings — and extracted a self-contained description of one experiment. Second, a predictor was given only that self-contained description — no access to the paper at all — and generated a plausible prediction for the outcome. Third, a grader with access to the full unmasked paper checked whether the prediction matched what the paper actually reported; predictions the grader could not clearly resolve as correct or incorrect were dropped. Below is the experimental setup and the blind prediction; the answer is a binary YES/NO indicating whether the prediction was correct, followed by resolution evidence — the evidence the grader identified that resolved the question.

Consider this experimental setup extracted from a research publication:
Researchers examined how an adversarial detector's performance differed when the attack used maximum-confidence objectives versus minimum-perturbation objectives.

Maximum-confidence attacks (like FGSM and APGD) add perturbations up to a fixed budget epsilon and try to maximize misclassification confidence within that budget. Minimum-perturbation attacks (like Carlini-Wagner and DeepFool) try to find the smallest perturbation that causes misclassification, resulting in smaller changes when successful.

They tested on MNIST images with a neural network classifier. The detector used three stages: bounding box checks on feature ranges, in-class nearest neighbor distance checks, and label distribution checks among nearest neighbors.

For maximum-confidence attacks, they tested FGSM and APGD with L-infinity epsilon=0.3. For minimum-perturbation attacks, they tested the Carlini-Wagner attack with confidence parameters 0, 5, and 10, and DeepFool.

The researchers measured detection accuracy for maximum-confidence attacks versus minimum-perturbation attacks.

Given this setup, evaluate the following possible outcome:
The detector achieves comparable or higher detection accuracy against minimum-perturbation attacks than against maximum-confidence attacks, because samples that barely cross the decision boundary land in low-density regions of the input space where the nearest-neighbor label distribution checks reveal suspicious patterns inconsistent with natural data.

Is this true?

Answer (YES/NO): NO